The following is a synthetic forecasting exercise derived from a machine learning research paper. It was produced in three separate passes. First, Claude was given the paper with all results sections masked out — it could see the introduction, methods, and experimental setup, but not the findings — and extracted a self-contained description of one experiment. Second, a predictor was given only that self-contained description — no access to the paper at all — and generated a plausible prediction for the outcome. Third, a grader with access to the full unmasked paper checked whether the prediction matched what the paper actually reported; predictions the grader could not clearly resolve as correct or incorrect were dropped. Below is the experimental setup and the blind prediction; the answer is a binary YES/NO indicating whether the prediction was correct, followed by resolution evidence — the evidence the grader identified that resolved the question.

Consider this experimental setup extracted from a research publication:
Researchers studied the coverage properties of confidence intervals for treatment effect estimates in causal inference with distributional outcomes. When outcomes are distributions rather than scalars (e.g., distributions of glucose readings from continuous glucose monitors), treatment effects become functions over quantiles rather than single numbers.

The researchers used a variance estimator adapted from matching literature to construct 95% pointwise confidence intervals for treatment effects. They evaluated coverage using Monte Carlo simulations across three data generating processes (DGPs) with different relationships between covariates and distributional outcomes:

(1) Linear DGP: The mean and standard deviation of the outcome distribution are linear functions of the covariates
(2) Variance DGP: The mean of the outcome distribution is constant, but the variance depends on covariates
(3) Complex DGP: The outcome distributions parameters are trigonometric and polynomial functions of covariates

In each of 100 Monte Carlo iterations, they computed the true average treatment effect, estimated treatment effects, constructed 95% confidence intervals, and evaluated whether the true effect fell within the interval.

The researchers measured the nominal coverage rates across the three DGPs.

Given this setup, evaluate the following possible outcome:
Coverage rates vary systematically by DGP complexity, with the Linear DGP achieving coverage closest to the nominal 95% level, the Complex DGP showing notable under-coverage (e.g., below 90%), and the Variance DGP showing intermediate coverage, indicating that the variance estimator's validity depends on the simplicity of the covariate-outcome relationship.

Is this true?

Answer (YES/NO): NO